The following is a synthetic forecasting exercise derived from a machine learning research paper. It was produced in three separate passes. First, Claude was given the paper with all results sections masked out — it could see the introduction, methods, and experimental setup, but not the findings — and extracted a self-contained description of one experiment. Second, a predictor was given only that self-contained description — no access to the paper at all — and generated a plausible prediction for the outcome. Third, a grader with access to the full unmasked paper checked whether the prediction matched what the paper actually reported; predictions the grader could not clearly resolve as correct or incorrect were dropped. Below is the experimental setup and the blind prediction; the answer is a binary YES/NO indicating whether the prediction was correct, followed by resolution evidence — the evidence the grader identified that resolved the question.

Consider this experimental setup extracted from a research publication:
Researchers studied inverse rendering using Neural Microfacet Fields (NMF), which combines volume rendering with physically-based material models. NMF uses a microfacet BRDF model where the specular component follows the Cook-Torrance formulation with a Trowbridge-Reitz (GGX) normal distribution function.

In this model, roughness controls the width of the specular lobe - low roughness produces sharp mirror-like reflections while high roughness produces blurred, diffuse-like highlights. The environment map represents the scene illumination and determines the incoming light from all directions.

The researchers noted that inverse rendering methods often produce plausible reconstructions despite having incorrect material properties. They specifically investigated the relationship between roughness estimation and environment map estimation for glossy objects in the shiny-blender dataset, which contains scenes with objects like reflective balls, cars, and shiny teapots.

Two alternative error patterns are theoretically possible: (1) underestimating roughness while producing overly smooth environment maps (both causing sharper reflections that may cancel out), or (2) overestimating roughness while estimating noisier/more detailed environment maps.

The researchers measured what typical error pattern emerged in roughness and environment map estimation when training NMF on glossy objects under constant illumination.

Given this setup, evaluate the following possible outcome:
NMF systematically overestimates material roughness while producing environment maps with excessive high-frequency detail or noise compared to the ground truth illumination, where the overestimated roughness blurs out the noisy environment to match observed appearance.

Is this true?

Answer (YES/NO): NO